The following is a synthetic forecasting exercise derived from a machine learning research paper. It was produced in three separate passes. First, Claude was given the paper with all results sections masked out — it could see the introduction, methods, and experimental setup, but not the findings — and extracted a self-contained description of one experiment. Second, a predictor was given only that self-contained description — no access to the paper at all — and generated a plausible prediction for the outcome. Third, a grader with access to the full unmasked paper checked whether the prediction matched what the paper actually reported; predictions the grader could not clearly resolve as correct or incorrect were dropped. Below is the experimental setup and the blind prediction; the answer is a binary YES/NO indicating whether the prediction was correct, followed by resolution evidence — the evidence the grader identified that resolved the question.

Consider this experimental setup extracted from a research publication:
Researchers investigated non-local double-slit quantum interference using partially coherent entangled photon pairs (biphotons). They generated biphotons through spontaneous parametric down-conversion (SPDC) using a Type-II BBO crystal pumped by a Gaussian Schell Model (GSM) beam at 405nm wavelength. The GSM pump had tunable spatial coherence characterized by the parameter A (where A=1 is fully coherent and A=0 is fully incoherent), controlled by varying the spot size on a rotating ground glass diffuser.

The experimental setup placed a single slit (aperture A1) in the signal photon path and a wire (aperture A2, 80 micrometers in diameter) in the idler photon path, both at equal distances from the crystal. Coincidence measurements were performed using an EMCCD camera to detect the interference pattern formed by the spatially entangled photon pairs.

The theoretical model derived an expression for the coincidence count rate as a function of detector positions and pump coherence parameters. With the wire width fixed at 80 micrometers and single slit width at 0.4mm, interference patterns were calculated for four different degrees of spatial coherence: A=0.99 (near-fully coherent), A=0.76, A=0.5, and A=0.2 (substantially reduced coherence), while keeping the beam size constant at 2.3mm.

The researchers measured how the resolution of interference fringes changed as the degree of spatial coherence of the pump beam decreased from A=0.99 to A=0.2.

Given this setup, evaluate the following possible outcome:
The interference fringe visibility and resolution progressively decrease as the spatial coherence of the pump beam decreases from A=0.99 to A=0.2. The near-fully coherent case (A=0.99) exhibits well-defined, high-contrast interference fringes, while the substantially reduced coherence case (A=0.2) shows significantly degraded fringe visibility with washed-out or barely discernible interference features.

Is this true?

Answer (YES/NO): NO